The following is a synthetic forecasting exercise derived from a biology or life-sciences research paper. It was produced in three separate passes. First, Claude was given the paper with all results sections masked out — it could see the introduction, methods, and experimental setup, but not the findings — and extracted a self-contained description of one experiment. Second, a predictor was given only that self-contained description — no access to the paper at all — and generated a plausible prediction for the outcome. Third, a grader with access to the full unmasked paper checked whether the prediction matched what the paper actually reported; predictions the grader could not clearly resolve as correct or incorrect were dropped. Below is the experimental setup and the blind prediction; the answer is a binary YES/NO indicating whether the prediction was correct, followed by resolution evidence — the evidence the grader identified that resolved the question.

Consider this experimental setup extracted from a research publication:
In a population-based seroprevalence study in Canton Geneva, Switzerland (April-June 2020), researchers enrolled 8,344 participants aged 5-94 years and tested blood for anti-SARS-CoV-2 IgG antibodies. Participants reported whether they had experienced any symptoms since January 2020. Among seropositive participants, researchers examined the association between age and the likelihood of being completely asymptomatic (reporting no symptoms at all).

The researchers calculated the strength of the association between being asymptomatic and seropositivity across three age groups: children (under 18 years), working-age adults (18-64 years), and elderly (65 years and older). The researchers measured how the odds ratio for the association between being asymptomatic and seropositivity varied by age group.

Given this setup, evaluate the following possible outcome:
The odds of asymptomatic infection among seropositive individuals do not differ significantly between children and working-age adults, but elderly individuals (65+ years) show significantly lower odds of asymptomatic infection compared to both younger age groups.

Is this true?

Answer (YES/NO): NO